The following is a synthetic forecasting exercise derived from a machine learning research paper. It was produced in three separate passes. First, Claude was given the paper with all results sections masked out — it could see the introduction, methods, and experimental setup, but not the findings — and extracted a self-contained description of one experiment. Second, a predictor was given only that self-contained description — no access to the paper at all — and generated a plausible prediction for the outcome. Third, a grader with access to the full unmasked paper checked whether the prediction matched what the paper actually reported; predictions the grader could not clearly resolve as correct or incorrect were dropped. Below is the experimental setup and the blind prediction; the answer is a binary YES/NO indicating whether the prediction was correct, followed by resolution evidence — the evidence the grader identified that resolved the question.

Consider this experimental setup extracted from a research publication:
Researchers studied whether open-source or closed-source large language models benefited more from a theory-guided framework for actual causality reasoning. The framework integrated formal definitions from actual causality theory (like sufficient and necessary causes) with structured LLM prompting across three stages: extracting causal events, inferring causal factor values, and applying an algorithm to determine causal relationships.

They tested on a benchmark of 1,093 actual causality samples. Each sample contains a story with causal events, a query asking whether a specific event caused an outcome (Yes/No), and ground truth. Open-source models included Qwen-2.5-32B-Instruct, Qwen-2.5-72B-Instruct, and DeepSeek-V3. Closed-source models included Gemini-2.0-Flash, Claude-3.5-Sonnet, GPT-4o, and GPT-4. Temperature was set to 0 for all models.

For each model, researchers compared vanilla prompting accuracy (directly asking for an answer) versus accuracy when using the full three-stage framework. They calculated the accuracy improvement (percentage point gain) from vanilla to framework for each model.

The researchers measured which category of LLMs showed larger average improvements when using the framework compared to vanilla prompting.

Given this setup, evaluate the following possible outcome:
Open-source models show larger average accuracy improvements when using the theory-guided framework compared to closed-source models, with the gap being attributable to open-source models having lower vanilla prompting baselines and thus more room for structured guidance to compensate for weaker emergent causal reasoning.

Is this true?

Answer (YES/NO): NO